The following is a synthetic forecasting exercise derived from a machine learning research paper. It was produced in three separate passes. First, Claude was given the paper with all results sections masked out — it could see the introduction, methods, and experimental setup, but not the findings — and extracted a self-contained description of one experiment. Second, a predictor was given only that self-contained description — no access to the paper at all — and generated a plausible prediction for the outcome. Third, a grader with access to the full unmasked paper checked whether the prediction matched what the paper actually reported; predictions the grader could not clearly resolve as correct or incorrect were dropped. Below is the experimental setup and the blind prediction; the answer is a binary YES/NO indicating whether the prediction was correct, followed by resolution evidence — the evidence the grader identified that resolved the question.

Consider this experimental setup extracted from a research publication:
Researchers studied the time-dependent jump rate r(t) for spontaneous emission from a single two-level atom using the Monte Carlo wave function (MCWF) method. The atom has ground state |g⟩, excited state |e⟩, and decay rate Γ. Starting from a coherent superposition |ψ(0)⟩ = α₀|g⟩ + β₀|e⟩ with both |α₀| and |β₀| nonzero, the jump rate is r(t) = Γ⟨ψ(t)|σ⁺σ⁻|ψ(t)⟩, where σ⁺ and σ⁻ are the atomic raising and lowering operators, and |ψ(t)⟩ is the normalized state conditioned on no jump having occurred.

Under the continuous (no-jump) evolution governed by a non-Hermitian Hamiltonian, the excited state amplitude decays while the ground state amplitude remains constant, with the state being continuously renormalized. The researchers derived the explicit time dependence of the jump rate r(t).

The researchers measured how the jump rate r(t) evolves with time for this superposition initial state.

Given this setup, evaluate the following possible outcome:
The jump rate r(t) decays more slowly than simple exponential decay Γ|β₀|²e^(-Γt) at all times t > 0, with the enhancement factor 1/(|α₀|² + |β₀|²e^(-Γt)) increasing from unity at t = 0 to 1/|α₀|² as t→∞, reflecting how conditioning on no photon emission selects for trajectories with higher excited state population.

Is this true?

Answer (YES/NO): YES